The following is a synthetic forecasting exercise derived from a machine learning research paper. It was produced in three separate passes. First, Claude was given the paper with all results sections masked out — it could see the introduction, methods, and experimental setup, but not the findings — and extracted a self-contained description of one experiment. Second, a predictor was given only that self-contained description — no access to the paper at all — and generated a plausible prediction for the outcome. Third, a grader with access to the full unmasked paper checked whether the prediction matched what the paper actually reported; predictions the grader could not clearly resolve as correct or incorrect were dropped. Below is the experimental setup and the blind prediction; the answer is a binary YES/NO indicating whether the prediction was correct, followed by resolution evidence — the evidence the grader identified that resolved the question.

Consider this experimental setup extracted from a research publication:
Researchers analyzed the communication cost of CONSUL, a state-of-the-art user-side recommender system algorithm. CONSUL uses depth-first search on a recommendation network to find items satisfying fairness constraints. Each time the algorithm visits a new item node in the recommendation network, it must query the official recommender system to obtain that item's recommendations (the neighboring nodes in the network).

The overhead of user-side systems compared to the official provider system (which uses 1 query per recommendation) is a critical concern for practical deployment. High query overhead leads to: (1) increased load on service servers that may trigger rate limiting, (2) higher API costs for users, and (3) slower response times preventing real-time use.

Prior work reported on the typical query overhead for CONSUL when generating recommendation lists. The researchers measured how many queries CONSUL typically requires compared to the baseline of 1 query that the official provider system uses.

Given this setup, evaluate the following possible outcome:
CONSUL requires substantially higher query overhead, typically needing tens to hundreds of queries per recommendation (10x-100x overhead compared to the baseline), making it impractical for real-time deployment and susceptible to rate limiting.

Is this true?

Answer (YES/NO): NO